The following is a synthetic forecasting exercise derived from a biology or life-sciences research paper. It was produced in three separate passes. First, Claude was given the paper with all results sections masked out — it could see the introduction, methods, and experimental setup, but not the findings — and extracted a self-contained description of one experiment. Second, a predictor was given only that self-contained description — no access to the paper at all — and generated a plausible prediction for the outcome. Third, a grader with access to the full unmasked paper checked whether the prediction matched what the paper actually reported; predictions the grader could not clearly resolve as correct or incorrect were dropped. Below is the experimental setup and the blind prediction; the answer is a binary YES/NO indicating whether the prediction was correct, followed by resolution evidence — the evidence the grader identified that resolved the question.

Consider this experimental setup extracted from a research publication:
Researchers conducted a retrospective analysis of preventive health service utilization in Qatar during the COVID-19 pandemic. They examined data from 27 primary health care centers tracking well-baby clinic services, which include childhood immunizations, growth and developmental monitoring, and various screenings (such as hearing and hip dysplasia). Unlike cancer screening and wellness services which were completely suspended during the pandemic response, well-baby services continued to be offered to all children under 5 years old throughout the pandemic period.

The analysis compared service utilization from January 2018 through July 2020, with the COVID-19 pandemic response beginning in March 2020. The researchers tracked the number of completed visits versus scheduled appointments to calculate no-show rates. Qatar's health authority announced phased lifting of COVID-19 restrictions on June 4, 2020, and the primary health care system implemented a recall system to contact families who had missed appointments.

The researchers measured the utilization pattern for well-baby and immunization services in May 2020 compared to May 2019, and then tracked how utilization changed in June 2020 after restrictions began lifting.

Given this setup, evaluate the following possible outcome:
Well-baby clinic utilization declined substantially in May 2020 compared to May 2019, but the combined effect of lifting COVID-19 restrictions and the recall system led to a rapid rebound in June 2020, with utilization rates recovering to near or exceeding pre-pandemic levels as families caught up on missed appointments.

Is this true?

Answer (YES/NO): YES